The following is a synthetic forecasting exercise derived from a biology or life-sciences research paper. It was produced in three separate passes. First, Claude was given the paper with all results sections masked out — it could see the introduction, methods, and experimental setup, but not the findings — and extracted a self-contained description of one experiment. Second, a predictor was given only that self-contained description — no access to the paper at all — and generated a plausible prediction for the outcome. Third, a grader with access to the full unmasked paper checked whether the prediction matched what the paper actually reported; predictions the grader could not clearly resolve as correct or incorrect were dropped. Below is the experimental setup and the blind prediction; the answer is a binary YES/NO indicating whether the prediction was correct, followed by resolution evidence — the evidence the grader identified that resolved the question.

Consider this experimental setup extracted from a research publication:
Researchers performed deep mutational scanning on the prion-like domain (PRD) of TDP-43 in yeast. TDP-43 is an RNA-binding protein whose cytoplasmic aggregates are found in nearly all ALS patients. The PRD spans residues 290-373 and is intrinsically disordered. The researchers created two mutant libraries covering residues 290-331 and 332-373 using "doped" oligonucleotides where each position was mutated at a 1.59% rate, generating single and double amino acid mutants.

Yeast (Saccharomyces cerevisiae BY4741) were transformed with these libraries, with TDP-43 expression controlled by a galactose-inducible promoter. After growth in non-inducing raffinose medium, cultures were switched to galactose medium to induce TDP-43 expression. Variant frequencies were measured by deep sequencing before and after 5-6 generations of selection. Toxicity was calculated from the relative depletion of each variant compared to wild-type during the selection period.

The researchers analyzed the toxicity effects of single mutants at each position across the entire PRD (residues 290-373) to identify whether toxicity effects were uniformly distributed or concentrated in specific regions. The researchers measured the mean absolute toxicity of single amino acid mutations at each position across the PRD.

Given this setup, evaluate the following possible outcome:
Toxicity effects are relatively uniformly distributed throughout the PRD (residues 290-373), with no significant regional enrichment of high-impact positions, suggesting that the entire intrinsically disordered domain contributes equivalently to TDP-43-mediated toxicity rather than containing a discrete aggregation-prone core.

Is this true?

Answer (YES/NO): NO